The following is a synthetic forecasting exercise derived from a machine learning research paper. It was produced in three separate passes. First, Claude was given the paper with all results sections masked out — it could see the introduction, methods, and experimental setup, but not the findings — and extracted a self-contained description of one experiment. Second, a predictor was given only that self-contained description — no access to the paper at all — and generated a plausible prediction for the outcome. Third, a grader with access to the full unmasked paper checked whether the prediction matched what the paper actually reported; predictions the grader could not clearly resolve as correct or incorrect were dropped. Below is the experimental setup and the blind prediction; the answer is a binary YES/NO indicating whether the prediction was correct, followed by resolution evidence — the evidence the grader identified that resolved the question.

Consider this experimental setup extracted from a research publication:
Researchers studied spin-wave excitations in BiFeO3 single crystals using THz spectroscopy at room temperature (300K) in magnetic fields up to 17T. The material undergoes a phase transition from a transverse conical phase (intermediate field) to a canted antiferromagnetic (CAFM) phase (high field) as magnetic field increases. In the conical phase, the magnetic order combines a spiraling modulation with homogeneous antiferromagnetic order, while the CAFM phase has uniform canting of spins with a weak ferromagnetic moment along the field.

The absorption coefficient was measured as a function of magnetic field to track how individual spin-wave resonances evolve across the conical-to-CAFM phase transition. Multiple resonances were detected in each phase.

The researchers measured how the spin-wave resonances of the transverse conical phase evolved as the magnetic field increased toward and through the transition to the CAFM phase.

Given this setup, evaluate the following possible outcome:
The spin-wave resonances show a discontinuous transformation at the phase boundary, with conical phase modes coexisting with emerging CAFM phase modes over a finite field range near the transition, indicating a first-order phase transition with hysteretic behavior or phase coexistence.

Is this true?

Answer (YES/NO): NO